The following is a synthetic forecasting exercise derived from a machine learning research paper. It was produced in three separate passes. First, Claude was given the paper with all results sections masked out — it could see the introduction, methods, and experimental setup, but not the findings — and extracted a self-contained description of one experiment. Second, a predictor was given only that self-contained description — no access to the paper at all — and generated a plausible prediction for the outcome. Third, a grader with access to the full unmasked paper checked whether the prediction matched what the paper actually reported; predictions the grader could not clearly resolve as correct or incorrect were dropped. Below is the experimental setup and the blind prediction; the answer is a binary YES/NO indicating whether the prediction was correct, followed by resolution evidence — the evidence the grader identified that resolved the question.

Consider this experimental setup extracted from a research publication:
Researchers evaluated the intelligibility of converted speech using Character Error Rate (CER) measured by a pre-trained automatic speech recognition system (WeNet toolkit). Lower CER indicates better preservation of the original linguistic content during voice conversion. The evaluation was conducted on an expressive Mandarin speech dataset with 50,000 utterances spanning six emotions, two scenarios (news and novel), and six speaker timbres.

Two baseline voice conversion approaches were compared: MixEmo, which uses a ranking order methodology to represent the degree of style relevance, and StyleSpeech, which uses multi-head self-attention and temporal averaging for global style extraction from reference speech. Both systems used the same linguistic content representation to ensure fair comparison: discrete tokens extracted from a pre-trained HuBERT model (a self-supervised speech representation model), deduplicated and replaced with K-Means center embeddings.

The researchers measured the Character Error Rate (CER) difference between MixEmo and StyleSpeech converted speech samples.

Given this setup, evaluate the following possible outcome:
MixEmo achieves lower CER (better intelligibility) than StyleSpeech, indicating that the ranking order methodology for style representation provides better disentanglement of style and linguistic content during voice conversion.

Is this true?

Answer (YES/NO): NO